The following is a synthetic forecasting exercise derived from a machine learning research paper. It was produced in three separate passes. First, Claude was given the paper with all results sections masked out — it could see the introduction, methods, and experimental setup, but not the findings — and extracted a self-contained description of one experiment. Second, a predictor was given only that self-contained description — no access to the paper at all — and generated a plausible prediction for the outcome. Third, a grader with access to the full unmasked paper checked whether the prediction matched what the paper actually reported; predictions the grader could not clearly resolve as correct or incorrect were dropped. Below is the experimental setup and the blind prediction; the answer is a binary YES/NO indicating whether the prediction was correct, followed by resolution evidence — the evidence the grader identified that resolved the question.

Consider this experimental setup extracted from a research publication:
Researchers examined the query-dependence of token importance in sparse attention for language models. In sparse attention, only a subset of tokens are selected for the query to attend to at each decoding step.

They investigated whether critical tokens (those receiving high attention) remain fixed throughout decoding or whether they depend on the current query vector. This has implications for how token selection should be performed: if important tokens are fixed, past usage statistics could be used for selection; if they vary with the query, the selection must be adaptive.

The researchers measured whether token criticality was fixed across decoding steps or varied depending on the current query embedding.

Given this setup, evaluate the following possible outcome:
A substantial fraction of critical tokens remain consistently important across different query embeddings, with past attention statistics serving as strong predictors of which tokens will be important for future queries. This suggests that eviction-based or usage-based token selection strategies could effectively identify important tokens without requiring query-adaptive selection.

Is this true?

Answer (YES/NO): NO